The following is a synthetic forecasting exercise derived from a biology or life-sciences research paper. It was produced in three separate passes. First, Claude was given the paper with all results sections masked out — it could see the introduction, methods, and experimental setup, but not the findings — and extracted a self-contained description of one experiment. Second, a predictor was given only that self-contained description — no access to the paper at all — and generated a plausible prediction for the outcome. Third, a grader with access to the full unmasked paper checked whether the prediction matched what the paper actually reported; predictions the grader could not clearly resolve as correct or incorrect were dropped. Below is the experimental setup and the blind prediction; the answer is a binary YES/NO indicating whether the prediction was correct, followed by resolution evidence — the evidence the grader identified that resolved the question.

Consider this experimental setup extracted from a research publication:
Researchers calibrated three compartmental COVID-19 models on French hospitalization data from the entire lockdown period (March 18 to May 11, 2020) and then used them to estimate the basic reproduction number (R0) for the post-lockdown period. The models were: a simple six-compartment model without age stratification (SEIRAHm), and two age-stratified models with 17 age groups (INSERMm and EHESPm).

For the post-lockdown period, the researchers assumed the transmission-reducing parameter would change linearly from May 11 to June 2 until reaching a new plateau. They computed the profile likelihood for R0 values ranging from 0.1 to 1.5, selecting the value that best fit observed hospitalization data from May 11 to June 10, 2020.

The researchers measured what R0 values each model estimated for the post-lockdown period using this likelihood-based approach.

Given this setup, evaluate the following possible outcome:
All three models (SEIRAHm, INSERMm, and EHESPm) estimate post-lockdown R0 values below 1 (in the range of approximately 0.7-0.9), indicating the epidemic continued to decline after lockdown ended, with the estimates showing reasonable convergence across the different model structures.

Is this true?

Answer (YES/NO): NO